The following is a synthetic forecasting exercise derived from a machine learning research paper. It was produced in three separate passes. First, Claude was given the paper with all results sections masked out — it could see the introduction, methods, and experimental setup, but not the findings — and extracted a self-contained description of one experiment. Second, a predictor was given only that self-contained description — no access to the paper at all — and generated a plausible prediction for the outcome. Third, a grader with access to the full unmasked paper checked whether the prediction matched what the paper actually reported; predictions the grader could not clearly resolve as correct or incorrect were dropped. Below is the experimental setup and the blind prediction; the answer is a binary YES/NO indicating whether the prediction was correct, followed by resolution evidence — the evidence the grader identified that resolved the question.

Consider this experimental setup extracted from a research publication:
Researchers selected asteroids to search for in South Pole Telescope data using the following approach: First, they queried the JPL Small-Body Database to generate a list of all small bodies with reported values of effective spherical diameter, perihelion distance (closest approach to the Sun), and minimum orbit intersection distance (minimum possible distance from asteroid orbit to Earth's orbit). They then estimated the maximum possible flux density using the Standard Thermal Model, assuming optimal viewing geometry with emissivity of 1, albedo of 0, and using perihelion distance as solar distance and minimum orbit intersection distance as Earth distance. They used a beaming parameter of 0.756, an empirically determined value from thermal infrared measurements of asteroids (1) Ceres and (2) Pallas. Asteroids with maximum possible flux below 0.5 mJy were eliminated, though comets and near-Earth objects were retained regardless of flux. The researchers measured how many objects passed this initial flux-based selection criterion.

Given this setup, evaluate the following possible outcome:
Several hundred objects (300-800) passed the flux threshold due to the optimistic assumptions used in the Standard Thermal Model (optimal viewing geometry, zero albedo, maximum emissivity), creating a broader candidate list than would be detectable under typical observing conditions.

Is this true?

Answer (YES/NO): NO